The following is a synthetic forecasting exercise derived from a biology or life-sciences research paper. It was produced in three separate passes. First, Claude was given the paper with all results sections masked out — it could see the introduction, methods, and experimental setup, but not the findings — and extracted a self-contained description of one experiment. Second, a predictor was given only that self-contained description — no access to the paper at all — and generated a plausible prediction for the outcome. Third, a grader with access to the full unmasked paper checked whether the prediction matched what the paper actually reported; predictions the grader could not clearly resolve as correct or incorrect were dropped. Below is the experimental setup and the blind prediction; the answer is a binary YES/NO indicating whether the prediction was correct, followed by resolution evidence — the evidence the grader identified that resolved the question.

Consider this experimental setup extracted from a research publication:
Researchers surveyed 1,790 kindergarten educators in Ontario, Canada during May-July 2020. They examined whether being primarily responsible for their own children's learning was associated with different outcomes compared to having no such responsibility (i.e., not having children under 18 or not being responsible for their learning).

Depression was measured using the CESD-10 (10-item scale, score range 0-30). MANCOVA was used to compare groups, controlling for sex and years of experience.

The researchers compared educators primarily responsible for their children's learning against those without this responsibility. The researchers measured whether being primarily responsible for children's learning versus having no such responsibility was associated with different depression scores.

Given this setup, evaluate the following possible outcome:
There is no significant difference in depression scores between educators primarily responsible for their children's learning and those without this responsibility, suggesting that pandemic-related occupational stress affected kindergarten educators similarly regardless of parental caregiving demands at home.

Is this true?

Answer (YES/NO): YES